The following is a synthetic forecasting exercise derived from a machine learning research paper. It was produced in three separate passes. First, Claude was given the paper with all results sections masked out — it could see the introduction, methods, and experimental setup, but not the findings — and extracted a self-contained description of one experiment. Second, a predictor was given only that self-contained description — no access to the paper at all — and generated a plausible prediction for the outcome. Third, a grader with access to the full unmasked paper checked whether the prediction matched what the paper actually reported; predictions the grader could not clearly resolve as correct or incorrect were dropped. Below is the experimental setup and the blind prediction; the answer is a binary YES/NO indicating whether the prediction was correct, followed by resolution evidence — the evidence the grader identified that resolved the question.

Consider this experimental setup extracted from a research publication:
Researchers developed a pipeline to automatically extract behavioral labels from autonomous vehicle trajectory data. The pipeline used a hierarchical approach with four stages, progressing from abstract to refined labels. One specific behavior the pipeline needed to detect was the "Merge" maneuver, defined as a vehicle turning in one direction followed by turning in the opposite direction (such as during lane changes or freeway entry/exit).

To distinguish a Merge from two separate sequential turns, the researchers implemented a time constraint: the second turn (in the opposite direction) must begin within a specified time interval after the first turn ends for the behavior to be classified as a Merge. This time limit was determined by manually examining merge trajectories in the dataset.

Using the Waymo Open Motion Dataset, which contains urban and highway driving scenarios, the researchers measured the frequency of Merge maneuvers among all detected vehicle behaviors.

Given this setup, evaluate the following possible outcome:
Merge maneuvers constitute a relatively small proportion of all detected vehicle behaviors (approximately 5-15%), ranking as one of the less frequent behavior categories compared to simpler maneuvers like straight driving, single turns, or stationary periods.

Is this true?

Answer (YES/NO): NO